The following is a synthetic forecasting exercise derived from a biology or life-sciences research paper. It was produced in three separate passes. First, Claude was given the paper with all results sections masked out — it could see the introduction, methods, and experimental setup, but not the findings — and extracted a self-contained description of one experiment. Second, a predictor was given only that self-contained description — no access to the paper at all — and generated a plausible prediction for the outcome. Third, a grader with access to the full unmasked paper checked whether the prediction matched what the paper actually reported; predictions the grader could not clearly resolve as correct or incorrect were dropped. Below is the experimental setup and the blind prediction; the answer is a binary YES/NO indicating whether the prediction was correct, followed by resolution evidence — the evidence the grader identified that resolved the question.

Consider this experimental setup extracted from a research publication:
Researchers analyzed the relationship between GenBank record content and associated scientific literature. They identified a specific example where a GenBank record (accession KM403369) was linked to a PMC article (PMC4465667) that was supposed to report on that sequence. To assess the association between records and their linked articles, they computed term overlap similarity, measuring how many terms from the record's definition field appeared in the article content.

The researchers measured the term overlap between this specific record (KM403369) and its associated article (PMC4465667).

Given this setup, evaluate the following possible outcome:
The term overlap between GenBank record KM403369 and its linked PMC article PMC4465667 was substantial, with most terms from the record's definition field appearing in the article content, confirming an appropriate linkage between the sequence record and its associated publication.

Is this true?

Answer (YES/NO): NO